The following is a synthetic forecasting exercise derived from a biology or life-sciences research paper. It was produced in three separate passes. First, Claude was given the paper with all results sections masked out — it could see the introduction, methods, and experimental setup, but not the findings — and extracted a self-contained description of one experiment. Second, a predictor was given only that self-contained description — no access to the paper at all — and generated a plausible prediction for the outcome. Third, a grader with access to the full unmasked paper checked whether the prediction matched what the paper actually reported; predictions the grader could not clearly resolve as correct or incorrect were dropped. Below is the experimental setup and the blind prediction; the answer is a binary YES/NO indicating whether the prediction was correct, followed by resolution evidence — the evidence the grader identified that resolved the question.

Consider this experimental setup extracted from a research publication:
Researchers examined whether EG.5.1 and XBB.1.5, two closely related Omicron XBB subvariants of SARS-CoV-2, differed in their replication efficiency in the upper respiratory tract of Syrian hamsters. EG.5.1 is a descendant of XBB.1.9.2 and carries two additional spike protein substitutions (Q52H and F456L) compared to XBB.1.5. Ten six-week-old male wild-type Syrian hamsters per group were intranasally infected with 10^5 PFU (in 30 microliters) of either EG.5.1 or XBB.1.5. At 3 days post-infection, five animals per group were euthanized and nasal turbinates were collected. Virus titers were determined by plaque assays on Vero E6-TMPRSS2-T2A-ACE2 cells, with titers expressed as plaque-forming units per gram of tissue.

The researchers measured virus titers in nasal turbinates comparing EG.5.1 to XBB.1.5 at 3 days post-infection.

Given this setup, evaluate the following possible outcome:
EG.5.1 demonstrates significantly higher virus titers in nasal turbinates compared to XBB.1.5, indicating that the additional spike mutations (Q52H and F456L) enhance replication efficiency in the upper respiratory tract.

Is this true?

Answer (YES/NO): NO